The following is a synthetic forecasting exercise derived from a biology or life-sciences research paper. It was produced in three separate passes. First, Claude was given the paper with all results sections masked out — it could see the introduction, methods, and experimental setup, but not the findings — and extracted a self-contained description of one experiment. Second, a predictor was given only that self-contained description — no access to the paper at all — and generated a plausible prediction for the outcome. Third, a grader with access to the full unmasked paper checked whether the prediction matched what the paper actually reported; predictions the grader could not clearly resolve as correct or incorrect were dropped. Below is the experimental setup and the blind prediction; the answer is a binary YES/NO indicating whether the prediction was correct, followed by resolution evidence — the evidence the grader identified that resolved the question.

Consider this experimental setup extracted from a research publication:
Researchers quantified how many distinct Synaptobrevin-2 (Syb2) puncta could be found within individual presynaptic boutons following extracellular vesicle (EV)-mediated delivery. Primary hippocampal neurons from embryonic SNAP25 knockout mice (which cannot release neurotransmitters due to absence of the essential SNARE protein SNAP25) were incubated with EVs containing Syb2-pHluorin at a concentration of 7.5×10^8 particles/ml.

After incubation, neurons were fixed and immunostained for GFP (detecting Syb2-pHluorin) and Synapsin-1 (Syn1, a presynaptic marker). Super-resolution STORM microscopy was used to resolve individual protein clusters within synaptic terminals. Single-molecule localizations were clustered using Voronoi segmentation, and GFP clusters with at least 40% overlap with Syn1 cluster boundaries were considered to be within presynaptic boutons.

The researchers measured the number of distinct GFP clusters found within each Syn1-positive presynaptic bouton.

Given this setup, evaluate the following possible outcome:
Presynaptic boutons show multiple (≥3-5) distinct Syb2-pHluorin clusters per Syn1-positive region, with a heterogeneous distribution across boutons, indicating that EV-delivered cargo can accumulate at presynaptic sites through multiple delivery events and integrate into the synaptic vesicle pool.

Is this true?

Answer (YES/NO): NO